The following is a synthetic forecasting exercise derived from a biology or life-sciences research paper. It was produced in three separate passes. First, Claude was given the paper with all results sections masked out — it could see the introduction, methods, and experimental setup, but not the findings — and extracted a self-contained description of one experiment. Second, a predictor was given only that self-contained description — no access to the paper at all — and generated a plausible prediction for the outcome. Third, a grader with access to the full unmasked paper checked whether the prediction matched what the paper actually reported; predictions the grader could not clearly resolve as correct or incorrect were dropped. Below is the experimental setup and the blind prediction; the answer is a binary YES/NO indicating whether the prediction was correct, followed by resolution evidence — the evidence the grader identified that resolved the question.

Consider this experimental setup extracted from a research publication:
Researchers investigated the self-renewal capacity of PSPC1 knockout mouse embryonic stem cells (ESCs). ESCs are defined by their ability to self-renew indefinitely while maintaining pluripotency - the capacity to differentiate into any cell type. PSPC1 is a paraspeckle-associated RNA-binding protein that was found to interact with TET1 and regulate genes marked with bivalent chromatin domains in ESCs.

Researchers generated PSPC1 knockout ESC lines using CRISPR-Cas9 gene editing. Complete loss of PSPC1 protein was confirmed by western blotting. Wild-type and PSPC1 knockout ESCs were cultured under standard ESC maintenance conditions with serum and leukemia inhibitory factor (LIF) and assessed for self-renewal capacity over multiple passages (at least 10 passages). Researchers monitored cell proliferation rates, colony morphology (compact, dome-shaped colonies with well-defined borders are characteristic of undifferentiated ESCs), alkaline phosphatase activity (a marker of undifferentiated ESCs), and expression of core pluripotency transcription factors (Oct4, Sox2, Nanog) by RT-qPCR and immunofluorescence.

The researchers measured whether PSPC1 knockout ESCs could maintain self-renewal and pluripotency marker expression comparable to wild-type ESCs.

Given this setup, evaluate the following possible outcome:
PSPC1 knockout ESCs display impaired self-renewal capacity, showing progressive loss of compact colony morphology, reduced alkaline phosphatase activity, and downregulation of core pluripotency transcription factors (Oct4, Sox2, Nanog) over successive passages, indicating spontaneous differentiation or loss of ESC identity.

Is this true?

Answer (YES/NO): NO